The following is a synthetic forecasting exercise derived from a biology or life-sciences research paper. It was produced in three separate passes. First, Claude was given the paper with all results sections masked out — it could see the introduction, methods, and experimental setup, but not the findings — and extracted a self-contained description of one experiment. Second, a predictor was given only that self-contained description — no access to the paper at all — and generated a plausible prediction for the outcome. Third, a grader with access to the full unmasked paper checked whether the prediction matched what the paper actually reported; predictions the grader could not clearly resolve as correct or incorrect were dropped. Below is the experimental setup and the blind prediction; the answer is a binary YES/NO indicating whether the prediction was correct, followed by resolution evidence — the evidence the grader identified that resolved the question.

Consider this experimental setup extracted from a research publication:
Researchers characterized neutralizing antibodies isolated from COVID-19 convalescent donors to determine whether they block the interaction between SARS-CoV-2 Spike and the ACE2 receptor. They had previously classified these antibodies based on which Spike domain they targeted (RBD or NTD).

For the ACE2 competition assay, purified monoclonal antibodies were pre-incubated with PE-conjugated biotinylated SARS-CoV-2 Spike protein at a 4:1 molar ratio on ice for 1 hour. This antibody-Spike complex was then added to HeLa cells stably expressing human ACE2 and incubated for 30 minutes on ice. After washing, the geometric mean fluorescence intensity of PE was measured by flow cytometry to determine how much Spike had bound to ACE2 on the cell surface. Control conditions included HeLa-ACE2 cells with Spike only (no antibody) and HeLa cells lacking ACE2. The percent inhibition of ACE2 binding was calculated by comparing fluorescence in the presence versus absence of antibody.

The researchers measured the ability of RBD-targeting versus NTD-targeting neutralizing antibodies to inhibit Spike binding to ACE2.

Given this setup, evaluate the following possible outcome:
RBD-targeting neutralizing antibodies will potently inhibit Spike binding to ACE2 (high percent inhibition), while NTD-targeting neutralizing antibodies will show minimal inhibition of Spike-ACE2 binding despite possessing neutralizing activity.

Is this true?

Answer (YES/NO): NO